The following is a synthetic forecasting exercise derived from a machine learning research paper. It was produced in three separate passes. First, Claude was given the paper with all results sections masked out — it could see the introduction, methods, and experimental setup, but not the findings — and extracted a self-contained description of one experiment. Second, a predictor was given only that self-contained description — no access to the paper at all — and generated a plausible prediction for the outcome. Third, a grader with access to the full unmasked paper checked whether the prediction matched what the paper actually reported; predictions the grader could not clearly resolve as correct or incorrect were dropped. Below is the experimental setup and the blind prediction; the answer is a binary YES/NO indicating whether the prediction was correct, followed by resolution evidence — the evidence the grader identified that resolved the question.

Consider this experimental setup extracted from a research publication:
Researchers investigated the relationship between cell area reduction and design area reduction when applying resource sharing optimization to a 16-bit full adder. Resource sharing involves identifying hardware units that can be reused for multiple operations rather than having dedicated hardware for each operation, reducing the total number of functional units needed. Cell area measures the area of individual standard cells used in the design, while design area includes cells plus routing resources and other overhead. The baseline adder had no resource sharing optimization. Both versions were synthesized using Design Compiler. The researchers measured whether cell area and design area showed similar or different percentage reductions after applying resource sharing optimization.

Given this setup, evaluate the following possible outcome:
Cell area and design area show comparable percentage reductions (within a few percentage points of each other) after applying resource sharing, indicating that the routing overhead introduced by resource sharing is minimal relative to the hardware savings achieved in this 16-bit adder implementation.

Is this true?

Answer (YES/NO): YES